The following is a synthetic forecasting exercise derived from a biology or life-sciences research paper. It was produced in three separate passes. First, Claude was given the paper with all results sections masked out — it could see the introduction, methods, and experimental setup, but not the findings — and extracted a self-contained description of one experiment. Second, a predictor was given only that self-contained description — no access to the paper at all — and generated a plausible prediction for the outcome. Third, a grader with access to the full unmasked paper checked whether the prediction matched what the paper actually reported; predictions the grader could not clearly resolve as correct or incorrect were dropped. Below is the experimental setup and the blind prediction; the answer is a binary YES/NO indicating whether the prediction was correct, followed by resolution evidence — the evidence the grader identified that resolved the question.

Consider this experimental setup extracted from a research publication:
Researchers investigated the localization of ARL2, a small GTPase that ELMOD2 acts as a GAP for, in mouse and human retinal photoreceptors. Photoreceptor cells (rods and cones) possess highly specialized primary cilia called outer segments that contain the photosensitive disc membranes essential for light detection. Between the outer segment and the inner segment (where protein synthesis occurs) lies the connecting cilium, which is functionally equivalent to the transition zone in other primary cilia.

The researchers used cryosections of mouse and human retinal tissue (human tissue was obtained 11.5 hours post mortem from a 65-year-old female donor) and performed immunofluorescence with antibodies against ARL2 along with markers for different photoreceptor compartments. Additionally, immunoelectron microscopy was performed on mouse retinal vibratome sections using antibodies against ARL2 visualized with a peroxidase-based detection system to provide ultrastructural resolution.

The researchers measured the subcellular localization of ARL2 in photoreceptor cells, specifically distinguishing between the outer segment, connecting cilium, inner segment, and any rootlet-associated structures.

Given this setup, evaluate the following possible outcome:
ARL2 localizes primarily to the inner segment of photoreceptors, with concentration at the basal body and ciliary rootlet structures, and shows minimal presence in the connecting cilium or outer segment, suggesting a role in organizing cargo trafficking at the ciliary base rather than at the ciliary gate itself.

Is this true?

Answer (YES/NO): YES